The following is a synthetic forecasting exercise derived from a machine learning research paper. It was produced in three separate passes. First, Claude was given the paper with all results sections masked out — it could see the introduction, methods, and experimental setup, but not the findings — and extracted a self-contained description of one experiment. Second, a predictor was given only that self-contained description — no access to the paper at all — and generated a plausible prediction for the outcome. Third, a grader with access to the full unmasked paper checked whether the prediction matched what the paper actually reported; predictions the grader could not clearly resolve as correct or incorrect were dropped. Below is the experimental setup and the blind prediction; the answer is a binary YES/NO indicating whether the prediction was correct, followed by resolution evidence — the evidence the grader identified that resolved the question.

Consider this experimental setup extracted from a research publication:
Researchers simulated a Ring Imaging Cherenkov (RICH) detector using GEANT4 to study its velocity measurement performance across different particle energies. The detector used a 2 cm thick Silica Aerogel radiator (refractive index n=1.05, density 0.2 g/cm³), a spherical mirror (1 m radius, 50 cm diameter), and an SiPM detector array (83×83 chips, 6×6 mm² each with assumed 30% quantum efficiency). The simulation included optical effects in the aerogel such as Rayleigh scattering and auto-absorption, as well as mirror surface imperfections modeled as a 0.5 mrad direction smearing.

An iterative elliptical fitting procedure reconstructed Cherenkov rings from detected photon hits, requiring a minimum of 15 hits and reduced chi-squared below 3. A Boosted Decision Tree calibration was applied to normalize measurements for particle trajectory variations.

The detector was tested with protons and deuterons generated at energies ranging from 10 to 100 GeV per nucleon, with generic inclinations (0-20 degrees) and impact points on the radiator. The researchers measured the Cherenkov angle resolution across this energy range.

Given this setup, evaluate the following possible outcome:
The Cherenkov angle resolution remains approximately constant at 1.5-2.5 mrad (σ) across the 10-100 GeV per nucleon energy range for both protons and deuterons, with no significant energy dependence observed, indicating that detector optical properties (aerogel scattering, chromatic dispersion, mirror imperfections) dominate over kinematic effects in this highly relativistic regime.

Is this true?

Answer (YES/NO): NO